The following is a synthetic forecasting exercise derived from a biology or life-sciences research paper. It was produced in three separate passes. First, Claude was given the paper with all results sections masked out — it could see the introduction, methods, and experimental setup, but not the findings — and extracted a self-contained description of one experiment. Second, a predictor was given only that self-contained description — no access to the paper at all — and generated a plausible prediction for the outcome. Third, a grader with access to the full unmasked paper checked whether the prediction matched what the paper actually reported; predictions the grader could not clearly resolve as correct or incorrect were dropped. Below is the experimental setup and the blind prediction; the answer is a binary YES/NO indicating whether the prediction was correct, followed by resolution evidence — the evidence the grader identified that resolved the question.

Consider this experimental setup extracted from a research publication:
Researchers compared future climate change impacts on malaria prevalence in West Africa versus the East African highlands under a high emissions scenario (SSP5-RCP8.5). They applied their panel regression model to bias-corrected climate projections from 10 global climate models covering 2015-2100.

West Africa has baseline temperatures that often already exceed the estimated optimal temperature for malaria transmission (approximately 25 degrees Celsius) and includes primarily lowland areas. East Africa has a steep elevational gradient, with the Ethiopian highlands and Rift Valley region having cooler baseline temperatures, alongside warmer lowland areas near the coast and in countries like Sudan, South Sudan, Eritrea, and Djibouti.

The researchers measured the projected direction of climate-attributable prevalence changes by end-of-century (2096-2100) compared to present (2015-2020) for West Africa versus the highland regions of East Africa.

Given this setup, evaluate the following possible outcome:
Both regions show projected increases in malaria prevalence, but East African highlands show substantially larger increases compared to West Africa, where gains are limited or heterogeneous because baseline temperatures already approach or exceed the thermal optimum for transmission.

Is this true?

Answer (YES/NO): NO